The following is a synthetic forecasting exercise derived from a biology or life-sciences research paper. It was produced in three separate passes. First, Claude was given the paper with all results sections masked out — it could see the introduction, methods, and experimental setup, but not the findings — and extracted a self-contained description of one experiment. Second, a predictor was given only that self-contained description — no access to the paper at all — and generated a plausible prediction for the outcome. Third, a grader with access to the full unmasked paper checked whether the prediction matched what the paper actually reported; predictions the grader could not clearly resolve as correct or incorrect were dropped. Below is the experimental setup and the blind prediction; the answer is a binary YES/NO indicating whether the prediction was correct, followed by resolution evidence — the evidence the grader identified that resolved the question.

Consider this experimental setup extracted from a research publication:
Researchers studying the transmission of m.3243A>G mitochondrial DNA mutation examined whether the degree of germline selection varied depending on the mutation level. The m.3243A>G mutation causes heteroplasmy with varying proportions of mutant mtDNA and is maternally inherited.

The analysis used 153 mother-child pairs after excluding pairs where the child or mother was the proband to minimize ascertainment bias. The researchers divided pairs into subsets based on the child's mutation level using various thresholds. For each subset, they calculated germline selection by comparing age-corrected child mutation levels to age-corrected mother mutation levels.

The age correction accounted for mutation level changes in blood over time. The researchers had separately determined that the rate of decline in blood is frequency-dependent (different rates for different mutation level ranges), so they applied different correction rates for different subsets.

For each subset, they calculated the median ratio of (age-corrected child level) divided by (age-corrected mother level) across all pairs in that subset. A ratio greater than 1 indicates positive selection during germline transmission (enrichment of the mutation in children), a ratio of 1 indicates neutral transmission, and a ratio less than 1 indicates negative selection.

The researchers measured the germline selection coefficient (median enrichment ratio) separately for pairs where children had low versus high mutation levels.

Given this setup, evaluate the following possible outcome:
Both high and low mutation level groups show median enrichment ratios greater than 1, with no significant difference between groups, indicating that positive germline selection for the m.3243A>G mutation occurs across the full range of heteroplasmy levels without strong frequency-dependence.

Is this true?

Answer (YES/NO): NO